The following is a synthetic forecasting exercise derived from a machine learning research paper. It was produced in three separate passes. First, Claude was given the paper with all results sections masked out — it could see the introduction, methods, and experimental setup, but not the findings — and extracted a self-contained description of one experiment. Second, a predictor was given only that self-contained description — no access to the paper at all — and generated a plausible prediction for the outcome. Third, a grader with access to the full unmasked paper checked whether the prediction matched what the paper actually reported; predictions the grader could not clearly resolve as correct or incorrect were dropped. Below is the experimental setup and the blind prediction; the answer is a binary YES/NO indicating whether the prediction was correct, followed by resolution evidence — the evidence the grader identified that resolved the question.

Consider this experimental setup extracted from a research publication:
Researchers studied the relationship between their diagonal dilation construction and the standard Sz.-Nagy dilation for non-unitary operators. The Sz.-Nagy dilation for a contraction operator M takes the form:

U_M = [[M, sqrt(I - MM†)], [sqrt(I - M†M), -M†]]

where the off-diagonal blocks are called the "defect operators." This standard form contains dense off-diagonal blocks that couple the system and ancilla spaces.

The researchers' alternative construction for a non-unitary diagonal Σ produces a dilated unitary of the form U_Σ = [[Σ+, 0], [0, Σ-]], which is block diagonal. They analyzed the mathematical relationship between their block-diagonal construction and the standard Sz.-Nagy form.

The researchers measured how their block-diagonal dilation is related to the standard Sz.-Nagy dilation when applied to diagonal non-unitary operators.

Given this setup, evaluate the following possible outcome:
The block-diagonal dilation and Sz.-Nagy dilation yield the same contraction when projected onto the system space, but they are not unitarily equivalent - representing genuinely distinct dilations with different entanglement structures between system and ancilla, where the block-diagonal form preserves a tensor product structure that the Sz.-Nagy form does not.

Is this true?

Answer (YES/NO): NO